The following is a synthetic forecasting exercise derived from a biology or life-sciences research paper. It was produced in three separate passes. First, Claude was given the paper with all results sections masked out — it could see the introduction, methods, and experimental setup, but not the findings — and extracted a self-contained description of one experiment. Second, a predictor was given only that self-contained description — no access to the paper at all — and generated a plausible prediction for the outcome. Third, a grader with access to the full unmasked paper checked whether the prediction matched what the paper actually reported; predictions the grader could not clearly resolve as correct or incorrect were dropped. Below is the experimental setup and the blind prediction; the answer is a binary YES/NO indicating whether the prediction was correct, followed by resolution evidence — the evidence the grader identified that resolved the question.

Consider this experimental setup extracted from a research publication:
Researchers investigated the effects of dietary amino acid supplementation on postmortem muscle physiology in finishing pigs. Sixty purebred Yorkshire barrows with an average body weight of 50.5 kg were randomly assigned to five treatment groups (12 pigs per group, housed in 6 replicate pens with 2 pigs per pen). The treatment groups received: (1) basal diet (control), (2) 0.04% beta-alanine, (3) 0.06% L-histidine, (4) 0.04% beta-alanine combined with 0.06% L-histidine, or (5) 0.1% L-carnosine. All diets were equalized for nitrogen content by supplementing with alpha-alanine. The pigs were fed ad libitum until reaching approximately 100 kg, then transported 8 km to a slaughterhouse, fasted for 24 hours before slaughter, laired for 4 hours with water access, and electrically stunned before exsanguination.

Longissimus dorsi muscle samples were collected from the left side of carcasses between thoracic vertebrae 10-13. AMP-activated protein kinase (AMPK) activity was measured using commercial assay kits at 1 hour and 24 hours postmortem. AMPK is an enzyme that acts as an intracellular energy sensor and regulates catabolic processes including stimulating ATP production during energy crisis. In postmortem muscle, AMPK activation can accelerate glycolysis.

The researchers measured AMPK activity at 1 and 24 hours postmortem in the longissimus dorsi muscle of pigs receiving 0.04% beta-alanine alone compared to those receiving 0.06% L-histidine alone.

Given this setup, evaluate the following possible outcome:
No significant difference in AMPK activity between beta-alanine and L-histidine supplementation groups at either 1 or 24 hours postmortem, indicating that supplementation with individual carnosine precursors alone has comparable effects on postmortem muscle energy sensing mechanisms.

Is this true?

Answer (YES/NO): NO